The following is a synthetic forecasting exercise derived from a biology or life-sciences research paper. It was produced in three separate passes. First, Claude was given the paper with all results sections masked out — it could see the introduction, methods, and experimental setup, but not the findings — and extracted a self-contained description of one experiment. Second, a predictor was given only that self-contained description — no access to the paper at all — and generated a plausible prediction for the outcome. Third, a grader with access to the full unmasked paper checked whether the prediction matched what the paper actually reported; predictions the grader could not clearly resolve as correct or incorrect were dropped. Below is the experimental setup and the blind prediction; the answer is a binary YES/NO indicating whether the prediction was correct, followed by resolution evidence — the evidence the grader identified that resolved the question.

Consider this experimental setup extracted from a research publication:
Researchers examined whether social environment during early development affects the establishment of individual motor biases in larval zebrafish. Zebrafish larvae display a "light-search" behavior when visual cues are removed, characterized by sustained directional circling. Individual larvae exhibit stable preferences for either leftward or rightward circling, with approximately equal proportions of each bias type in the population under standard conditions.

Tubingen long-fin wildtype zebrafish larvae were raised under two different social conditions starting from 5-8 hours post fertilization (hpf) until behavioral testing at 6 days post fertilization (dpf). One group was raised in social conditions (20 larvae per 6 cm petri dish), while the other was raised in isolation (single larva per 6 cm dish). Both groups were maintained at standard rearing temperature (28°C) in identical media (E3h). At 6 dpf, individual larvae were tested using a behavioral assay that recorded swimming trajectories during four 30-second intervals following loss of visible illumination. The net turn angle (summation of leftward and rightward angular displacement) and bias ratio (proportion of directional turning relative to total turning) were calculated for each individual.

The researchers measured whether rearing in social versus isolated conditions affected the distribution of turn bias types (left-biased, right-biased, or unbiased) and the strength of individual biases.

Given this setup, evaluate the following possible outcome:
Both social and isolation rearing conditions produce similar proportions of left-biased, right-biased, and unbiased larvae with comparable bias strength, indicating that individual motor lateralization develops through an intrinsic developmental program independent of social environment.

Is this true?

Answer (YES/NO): YES